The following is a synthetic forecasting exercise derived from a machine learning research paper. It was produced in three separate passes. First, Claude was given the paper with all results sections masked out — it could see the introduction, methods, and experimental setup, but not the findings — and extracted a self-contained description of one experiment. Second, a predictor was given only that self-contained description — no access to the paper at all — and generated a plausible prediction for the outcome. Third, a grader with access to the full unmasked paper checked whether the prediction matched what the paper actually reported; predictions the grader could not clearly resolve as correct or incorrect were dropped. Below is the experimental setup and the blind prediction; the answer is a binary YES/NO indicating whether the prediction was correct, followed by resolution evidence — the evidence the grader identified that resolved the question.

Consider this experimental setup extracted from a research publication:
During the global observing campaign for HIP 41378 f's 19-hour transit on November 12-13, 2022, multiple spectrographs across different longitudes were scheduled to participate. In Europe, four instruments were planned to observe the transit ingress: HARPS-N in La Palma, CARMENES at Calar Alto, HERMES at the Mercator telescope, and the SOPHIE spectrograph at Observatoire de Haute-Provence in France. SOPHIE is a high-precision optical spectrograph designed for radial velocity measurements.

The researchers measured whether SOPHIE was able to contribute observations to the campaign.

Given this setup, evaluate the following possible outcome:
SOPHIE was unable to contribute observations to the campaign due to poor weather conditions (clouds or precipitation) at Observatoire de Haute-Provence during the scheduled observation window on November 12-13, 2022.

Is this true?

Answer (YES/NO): YES